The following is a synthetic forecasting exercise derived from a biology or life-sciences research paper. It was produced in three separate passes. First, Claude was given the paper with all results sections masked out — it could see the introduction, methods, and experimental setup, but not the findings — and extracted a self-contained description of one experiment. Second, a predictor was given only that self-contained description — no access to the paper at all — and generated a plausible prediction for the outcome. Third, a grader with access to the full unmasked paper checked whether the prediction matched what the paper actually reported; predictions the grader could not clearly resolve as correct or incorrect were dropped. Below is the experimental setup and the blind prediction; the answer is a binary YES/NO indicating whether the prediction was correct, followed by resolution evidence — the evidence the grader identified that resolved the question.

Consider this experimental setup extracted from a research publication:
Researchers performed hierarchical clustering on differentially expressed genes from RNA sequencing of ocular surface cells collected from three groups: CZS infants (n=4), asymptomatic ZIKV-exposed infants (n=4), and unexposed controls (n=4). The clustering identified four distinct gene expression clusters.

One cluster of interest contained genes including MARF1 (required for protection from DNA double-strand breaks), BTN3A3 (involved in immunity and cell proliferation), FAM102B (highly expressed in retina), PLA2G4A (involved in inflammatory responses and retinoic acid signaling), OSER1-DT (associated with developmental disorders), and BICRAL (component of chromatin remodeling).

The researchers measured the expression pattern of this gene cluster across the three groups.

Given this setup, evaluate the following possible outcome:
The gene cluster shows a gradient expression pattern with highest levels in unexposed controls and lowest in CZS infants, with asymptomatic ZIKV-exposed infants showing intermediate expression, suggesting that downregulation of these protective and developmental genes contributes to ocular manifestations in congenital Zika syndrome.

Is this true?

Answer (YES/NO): NO